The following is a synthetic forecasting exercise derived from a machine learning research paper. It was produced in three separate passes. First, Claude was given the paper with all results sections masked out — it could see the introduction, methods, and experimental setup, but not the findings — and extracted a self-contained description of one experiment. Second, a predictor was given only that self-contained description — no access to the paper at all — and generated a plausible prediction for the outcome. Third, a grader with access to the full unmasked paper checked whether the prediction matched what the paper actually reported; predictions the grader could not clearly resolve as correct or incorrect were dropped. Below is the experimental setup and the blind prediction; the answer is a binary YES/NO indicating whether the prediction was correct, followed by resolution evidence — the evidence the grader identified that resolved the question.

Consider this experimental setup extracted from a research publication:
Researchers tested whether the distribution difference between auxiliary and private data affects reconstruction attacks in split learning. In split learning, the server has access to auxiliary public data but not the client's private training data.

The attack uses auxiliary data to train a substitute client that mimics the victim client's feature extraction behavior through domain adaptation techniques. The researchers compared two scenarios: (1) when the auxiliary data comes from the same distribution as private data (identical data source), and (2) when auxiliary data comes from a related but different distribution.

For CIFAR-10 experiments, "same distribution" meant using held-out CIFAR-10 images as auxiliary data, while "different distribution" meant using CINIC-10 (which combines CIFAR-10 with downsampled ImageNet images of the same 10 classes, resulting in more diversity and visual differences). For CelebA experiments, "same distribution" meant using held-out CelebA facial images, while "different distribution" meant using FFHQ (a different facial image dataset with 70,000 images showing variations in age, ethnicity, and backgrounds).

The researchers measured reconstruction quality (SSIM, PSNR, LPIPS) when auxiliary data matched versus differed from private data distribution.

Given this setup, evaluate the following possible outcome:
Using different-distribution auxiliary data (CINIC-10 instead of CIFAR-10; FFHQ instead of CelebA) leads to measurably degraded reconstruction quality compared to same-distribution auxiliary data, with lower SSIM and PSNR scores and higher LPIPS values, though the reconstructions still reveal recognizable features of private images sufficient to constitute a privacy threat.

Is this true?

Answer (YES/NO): YES